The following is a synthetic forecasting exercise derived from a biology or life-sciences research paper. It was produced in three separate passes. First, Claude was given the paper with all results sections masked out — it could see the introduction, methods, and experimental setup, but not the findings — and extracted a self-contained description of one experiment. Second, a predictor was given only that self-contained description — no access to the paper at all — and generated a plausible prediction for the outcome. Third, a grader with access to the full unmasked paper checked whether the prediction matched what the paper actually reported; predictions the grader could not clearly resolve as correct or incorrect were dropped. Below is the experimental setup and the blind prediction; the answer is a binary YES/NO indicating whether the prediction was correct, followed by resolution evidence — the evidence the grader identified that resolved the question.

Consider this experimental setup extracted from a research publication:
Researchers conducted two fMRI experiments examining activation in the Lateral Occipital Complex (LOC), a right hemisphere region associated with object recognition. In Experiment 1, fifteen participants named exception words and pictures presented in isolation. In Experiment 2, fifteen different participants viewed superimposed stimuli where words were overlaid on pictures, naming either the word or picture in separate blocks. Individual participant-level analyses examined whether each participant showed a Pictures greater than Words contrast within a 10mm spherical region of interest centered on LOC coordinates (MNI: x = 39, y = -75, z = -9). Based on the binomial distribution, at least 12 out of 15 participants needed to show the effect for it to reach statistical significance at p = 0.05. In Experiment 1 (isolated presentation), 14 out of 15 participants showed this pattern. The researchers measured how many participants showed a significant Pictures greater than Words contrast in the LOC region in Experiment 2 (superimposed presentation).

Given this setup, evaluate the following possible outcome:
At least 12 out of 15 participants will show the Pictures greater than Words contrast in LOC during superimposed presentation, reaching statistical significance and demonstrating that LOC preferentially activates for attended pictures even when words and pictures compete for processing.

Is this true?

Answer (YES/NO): YES